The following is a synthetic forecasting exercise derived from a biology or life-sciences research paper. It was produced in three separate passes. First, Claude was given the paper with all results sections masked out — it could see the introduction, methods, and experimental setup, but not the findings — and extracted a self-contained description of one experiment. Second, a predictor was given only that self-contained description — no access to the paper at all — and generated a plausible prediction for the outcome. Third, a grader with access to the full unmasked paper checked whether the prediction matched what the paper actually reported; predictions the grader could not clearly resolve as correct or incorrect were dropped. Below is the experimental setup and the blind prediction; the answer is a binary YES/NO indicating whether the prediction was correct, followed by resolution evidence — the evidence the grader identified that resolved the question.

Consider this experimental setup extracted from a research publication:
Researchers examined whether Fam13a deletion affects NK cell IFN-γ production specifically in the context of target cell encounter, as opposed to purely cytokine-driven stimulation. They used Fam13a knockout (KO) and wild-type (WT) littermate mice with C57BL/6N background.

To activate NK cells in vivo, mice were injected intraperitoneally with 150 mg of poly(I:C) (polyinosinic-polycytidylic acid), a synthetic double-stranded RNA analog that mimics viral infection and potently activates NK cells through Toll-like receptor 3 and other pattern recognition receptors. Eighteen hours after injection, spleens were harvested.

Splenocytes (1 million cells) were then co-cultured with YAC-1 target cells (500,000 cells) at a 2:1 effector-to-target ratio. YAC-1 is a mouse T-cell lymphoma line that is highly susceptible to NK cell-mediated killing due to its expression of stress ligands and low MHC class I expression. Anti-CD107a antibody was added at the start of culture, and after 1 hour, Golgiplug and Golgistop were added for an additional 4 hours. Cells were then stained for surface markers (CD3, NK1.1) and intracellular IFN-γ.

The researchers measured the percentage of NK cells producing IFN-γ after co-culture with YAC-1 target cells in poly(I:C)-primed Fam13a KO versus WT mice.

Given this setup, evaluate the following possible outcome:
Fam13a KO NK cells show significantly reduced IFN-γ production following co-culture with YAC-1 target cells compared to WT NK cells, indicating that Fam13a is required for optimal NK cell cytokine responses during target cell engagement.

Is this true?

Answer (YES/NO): YES